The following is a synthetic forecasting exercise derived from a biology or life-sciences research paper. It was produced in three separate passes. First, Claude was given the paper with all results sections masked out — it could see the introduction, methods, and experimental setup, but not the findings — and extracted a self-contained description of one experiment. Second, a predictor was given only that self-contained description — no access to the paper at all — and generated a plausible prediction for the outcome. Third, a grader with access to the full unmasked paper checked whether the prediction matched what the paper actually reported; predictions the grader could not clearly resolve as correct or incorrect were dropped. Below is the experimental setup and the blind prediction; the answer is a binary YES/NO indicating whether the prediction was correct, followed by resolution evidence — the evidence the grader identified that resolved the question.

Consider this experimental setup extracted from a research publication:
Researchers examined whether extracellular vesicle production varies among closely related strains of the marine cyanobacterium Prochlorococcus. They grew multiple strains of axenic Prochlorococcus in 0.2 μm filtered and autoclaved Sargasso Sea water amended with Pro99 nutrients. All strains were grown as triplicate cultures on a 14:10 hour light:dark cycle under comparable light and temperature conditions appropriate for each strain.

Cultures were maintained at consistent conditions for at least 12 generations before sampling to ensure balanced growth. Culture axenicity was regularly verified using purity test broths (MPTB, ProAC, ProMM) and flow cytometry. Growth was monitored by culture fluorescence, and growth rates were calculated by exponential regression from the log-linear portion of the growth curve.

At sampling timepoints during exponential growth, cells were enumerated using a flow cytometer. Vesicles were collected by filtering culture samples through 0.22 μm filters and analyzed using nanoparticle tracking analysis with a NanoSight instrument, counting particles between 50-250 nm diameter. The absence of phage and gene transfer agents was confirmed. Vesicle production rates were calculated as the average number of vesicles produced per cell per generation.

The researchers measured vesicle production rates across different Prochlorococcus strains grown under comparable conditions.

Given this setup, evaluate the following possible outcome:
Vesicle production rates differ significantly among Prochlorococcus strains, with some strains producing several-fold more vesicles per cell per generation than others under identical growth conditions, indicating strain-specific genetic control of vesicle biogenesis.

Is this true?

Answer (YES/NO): NO